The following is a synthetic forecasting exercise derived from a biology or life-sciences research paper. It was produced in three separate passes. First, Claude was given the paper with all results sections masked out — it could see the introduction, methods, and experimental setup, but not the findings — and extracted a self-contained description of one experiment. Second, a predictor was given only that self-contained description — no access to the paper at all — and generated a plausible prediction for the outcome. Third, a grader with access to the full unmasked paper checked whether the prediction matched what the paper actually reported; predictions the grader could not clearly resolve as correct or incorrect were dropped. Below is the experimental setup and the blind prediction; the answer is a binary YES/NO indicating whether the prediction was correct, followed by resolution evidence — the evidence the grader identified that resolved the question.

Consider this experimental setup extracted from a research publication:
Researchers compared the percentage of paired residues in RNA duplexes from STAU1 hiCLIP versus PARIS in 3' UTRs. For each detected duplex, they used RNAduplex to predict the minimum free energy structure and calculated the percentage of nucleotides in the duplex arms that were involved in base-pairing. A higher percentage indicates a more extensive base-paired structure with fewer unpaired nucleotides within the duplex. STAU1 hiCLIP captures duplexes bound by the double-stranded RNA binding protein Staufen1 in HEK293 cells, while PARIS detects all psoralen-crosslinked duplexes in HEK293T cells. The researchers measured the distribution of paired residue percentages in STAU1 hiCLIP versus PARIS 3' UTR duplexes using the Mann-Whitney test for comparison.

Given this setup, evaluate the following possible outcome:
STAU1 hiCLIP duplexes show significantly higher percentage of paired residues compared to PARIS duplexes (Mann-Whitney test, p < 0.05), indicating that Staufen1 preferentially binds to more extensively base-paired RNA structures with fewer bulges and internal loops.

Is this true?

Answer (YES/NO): YES